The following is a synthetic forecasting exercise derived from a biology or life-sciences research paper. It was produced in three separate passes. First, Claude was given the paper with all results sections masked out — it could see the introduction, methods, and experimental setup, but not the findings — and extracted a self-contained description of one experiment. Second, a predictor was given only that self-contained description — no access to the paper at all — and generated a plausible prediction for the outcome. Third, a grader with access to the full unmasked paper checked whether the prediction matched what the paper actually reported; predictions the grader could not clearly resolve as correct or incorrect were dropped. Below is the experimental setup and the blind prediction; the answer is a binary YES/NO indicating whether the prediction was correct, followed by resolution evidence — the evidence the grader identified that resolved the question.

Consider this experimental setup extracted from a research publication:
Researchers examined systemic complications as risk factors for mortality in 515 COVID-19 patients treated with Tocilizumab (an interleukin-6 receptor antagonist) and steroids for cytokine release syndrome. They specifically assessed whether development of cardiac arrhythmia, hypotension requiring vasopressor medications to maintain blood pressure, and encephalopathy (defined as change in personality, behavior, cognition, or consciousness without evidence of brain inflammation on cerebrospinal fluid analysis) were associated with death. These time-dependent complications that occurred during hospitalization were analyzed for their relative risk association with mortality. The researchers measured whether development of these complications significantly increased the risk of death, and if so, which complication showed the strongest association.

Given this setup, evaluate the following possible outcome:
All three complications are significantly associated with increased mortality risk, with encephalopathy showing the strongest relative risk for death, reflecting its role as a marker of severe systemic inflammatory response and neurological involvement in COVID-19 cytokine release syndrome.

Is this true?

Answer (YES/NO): NO